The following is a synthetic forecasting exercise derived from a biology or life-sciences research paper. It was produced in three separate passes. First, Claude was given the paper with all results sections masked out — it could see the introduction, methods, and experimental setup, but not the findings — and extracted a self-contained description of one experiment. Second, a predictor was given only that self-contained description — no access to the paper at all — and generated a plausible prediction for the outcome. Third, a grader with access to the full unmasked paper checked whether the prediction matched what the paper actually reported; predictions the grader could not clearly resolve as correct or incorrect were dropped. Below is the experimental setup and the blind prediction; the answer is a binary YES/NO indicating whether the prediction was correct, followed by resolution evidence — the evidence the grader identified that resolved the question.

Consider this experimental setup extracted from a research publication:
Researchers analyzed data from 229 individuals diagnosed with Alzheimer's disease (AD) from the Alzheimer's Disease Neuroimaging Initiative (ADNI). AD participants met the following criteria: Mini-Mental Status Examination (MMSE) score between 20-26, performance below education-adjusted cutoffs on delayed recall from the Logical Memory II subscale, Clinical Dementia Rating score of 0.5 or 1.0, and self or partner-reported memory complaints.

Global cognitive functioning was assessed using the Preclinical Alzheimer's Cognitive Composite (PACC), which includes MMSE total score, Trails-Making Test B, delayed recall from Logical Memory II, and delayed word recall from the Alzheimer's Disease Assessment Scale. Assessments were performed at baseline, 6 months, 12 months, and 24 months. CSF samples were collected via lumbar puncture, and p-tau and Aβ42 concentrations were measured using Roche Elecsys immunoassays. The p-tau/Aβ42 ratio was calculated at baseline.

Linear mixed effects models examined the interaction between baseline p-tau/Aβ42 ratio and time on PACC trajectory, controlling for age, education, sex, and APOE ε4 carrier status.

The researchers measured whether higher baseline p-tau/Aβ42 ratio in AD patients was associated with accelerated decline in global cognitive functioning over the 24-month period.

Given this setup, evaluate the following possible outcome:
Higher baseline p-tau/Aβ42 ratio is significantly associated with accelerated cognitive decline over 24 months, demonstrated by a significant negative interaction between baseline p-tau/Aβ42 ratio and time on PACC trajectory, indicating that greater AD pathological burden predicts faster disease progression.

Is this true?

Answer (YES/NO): YES